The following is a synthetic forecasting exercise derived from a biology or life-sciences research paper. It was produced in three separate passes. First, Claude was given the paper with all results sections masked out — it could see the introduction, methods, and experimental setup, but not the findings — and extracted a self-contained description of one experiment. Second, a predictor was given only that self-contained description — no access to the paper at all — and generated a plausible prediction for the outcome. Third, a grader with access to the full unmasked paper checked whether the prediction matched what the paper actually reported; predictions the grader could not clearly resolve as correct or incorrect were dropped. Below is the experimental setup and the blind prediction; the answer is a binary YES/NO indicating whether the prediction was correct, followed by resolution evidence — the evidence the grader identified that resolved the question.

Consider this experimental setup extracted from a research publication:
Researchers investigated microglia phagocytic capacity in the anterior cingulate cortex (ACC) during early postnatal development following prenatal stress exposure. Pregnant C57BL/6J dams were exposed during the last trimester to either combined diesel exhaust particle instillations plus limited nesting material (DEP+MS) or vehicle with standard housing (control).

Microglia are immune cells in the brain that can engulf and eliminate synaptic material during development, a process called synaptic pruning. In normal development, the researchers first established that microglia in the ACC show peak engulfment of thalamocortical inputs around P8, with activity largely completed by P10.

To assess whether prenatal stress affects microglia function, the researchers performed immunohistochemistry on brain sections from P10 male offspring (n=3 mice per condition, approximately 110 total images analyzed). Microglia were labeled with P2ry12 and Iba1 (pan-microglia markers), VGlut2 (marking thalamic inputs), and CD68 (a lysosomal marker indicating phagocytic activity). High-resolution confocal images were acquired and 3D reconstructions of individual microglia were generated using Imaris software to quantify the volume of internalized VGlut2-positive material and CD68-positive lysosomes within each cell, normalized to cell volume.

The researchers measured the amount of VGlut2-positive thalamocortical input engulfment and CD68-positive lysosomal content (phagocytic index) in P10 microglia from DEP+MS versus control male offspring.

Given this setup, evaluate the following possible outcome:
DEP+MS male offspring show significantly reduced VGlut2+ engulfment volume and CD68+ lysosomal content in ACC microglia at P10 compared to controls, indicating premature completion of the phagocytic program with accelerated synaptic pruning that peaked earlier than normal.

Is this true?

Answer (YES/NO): NO